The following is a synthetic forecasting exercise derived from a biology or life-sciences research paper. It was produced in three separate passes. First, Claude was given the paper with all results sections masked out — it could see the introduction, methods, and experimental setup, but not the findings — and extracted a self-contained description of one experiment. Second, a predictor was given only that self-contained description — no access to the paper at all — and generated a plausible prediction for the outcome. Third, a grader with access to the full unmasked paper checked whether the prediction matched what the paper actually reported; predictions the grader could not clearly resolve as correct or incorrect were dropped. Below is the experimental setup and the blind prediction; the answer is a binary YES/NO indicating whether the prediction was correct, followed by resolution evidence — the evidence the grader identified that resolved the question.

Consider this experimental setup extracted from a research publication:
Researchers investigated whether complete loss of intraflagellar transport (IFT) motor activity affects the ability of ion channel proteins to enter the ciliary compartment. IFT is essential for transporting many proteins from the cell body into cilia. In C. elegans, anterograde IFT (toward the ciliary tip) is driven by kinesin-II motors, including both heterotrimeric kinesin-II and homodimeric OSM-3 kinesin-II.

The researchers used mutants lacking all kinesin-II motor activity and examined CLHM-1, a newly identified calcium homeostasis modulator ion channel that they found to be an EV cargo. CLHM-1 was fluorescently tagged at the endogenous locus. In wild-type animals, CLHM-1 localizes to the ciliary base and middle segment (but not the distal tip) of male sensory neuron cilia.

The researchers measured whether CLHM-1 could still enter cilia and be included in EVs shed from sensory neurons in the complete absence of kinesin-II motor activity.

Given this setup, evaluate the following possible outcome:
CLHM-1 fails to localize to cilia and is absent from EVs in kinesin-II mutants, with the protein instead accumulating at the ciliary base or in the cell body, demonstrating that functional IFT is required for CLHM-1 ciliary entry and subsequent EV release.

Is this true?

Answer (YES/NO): NO